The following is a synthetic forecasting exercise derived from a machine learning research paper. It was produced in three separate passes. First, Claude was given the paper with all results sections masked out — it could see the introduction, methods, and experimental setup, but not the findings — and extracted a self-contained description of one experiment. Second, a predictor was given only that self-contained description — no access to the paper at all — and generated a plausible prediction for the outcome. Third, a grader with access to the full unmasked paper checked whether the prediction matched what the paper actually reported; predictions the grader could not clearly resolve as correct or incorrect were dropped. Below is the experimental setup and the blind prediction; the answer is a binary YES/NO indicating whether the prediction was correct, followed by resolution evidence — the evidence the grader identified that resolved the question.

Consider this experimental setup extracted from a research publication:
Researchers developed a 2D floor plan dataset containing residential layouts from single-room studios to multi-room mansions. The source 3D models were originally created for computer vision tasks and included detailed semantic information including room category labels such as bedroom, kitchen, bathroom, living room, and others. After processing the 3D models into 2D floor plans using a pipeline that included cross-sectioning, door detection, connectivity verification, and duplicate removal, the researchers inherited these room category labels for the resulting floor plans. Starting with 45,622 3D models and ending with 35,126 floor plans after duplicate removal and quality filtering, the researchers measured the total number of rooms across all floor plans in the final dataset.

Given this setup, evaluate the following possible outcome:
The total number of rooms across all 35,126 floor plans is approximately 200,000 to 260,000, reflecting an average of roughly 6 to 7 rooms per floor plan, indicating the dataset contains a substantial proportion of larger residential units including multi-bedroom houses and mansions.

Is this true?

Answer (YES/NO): NO